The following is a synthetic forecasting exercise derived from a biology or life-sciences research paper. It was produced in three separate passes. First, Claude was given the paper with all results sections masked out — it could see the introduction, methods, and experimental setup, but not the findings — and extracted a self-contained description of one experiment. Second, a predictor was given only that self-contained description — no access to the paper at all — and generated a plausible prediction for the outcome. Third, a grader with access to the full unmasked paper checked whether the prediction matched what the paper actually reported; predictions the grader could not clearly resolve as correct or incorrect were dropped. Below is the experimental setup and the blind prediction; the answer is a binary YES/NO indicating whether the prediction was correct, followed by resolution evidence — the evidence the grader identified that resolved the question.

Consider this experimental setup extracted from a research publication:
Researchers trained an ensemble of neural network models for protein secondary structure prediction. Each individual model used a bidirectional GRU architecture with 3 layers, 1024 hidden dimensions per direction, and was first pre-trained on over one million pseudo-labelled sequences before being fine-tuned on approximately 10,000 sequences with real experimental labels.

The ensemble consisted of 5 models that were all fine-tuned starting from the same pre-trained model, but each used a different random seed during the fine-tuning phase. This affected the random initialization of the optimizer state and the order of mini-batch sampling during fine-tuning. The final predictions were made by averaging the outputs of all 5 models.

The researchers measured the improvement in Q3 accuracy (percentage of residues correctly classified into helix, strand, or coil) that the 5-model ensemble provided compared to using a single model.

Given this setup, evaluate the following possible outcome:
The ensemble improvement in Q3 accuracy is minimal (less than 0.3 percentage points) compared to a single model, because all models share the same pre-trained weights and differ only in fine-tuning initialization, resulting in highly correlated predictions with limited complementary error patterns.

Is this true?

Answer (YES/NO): YES